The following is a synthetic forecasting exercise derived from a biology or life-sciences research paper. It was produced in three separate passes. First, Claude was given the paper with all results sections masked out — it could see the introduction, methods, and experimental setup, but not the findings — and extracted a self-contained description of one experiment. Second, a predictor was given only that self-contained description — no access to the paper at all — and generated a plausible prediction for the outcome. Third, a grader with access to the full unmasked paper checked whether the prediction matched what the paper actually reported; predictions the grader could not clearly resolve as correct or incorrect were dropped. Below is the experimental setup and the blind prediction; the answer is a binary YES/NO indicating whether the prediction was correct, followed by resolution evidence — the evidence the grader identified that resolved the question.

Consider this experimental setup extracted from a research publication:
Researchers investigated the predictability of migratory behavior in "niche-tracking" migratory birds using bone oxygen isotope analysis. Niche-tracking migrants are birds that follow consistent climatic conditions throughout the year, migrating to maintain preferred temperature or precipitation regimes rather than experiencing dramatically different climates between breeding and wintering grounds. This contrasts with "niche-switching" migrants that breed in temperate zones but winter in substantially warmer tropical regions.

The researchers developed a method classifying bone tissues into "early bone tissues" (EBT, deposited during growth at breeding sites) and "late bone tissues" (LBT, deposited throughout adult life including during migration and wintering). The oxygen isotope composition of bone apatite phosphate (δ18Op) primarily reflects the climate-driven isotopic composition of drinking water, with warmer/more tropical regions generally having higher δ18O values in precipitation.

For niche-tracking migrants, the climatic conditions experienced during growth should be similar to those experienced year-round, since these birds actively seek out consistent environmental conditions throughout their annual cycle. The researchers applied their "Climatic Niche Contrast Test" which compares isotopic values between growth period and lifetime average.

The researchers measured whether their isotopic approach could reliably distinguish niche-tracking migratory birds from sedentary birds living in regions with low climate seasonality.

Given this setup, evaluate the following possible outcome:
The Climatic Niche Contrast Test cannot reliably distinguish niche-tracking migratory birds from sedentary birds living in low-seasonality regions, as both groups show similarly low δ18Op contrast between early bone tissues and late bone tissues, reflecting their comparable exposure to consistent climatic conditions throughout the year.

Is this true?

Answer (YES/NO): YES